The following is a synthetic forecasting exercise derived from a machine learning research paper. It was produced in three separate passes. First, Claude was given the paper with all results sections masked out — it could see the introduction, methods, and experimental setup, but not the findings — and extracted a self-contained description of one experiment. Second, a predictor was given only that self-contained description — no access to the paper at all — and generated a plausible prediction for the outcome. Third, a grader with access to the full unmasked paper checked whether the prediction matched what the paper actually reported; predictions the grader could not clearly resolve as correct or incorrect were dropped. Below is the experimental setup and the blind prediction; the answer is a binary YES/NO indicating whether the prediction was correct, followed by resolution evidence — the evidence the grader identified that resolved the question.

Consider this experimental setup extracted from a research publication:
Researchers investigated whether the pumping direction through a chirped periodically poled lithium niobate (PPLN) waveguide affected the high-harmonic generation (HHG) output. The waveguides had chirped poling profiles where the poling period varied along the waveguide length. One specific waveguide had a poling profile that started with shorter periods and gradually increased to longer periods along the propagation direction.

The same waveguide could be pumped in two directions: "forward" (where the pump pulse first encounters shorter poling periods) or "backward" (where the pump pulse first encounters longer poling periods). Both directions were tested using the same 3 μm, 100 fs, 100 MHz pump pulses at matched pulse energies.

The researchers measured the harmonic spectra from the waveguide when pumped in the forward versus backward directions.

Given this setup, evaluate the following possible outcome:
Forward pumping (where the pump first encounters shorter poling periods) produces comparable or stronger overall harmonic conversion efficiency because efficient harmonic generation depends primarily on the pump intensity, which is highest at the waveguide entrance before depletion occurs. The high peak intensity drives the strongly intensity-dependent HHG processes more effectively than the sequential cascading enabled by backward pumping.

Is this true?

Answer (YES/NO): NO